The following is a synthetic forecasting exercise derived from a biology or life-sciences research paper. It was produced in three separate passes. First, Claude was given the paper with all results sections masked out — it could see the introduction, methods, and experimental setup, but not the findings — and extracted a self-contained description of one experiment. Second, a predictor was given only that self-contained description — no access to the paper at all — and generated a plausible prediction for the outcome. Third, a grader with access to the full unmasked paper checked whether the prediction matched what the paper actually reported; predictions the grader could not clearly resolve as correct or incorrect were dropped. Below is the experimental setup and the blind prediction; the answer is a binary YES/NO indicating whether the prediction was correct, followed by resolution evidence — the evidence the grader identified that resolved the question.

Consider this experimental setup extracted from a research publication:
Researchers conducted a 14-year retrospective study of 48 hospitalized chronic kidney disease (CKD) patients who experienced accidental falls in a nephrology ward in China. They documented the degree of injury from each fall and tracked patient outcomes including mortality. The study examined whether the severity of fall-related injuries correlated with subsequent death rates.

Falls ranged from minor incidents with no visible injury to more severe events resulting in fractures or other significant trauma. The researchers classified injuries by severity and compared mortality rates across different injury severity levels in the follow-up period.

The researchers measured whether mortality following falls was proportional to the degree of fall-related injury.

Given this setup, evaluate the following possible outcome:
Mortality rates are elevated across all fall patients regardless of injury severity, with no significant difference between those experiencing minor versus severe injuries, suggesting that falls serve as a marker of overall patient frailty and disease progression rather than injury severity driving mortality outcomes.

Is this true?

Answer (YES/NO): YES